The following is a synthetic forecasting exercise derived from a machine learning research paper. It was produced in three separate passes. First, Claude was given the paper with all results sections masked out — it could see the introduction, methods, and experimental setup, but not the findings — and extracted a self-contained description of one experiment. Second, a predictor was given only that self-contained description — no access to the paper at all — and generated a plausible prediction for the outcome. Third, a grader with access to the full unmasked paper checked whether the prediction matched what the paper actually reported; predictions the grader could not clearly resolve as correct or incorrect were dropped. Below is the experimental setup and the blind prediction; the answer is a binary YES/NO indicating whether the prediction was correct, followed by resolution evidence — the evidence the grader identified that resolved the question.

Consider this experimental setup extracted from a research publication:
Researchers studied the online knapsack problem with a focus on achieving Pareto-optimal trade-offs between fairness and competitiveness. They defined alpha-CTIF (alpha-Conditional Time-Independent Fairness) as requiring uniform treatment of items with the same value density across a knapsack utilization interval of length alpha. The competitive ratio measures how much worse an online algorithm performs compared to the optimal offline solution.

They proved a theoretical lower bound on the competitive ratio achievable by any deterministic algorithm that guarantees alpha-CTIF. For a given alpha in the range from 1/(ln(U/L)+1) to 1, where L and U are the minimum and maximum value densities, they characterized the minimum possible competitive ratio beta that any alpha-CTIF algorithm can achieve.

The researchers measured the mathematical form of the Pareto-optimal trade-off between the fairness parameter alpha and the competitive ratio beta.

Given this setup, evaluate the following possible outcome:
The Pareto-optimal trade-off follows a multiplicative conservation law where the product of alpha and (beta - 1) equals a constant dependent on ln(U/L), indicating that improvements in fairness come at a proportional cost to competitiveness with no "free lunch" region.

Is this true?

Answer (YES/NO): NO